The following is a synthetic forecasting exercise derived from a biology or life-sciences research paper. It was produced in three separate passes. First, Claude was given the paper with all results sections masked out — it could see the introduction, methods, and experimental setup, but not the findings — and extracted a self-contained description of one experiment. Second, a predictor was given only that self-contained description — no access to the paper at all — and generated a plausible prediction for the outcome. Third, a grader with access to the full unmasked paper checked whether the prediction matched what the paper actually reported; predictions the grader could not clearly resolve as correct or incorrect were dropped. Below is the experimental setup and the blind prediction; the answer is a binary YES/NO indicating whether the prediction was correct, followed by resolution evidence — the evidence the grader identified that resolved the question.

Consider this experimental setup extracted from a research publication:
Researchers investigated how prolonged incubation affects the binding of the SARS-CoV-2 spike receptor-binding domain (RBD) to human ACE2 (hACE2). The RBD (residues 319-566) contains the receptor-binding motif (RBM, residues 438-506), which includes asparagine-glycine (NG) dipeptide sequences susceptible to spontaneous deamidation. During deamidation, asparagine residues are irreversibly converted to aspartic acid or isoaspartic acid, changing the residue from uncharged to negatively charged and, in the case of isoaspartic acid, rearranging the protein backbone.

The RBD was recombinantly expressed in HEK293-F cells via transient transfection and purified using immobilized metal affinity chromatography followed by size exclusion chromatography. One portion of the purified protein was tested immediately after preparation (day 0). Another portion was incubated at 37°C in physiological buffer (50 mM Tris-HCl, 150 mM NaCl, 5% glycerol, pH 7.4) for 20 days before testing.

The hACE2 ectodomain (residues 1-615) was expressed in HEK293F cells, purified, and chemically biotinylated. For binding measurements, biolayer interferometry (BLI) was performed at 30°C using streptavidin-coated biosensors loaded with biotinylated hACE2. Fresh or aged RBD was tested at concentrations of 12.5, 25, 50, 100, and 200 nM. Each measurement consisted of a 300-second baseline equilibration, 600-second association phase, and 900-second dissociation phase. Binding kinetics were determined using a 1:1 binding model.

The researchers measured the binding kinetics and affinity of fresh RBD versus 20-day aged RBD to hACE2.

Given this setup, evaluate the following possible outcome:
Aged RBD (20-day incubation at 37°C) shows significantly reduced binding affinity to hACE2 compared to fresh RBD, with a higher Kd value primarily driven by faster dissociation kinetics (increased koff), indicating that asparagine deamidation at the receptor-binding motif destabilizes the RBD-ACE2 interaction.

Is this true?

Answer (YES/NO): NO